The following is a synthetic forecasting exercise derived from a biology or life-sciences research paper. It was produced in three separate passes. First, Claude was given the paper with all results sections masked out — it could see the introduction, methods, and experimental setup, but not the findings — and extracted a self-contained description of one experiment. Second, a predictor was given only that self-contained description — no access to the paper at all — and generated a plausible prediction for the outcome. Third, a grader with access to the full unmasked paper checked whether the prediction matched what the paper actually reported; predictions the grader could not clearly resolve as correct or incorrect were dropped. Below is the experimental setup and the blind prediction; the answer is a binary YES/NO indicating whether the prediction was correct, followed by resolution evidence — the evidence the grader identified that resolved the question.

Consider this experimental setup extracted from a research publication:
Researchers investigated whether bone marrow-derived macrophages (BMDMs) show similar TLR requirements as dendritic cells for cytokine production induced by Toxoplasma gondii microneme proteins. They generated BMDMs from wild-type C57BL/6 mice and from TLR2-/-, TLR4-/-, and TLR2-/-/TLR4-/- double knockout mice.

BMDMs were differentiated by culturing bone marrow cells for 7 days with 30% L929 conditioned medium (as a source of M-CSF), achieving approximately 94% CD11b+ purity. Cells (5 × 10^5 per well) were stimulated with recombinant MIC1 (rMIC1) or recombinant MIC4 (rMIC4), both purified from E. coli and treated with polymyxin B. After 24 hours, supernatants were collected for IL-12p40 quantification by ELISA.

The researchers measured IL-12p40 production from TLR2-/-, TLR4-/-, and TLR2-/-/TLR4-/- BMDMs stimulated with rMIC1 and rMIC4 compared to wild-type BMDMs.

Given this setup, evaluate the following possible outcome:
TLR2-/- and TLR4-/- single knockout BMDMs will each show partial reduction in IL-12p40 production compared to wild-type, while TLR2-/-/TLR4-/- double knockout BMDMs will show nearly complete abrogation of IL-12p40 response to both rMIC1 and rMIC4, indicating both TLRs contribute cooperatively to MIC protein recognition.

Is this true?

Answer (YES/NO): YES